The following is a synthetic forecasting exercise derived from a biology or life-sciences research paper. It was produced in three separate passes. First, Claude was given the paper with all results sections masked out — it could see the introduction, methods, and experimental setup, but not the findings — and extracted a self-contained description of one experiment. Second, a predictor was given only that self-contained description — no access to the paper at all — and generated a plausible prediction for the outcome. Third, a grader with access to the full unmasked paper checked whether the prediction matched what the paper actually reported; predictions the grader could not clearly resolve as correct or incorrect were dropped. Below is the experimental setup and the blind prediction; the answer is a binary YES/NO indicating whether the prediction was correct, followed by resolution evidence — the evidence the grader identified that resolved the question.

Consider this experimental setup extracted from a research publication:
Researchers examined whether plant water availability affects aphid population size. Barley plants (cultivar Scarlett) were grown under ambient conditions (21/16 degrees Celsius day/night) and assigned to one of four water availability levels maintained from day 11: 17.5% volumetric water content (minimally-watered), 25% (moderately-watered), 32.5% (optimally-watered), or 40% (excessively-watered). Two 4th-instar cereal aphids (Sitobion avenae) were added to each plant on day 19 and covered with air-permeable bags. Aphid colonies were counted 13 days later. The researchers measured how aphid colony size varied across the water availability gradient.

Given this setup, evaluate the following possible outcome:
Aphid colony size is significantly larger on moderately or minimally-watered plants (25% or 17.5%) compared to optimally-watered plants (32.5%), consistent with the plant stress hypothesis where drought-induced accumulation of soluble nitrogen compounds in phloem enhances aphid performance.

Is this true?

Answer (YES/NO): NO